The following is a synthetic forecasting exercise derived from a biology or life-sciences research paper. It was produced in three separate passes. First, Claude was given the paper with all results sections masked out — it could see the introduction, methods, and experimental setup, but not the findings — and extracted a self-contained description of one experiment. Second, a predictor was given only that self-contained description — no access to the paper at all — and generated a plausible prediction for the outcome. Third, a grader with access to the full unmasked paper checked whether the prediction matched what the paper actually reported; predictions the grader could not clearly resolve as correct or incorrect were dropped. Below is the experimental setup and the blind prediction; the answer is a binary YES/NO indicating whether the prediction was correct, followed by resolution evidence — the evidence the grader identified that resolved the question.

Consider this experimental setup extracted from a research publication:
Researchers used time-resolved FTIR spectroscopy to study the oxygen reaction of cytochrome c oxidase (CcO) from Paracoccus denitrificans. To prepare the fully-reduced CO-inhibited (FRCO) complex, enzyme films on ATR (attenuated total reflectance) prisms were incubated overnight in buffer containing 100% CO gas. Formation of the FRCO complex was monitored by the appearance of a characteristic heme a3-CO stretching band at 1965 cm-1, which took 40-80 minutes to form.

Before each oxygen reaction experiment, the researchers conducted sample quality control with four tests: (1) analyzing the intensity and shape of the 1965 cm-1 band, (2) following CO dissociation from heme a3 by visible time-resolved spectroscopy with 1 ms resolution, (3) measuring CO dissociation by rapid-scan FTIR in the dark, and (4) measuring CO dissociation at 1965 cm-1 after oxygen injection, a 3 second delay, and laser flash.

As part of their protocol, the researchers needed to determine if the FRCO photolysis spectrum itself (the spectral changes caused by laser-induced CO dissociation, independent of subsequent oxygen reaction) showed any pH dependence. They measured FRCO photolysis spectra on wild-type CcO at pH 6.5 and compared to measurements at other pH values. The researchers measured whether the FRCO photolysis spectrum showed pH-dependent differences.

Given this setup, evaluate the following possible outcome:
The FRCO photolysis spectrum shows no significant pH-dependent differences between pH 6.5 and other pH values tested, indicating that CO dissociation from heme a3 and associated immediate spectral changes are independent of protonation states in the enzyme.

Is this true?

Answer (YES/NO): YES